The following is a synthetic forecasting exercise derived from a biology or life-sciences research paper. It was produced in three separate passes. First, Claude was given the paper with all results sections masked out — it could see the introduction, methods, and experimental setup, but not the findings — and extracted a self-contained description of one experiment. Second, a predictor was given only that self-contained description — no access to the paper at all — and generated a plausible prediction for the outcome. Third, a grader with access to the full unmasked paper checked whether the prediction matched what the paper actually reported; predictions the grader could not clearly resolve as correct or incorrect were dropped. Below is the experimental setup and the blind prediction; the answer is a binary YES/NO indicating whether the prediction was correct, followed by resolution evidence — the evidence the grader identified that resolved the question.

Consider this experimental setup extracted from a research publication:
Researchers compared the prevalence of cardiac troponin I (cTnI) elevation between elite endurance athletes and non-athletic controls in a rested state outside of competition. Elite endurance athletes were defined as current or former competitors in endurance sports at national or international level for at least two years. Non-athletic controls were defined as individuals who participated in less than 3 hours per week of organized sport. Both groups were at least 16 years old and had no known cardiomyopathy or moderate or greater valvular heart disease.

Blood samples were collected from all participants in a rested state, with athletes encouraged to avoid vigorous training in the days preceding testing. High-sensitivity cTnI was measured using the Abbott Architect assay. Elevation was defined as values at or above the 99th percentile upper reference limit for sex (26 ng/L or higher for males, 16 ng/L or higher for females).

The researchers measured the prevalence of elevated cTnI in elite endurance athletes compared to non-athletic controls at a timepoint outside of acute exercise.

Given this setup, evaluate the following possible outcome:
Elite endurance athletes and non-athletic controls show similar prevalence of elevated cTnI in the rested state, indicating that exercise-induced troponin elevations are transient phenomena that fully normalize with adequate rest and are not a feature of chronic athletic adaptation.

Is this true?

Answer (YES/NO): NO